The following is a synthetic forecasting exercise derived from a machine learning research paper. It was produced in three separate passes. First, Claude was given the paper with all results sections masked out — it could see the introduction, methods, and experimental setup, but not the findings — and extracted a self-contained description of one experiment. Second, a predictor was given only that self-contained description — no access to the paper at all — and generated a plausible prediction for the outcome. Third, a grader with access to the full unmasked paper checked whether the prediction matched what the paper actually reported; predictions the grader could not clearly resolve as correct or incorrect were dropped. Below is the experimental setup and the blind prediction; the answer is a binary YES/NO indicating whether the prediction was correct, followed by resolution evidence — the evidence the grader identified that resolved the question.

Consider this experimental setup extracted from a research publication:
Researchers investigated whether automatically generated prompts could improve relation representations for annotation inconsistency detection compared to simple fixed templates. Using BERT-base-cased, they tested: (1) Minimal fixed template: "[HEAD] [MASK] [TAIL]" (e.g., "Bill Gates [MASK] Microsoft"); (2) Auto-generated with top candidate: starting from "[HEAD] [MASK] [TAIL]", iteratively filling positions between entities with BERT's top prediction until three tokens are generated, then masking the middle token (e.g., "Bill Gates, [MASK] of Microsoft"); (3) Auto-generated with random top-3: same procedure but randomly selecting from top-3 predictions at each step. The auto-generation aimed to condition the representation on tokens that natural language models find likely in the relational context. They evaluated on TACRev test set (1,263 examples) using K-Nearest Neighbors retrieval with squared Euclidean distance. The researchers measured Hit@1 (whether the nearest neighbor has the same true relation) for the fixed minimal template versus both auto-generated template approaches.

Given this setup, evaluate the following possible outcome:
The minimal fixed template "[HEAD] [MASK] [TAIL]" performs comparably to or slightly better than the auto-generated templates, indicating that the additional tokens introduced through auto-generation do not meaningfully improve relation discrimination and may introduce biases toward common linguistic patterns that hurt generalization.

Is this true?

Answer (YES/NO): NO